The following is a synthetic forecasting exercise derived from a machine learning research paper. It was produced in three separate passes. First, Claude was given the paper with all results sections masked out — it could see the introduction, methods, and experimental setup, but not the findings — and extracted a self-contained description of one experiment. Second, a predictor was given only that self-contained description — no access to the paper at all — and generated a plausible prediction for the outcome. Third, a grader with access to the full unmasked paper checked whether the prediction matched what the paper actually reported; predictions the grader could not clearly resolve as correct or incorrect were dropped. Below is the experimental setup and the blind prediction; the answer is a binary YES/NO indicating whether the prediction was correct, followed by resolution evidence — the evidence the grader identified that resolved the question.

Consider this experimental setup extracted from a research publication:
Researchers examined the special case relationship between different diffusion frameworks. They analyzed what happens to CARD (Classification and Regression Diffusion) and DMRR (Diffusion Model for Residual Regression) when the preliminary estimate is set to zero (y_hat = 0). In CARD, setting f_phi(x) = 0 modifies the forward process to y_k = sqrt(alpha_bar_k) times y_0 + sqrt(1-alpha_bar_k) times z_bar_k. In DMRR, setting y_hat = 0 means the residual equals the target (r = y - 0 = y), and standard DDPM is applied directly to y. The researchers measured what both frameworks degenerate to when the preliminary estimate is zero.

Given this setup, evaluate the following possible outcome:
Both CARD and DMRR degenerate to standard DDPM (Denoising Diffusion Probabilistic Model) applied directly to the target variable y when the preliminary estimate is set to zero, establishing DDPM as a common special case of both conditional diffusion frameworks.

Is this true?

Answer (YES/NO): YES